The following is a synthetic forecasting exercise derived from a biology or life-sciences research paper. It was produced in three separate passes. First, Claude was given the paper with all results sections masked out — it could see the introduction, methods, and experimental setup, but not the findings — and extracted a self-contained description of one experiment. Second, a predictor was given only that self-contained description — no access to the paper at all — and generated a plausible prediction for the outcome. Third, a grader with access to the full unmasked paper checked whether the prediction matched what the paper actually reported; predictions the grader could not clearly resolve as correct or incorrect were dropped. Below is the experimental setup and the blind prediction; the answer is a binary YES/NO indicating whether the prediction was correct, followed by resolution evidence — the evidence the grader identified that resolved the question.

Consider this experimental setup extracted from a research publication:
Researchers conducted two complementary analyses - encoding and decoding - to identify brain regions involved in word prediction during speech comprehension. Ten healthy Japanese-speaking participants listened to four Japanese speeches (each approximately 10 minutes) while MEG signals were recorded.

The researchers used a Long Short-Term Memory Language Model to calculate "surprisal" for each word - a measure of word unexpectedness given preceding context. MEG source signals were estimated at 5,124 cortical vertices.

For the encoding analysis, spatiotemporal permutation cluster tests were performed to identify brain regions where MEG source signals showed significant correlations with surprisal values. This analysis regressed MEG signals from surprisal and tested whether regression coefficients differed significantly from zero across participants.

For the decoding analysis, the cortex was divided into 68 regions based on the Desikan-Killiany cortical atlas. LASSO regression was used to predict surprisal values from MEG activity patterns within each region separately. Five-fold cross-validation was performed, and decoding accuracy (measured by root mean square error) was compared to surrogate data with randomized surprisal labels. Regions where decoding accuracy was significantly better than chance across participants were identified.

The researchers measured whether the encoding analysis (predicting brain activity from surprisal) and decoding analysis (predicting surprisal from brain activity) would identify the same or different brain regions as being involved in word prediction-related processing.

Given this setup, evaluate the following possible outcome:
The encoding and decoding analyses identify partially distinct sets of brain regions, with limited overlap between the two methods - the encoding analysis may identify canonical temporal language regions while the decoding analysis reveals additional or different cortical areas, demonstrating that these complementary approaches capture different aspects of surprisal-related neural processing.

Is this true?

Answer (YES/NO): YES